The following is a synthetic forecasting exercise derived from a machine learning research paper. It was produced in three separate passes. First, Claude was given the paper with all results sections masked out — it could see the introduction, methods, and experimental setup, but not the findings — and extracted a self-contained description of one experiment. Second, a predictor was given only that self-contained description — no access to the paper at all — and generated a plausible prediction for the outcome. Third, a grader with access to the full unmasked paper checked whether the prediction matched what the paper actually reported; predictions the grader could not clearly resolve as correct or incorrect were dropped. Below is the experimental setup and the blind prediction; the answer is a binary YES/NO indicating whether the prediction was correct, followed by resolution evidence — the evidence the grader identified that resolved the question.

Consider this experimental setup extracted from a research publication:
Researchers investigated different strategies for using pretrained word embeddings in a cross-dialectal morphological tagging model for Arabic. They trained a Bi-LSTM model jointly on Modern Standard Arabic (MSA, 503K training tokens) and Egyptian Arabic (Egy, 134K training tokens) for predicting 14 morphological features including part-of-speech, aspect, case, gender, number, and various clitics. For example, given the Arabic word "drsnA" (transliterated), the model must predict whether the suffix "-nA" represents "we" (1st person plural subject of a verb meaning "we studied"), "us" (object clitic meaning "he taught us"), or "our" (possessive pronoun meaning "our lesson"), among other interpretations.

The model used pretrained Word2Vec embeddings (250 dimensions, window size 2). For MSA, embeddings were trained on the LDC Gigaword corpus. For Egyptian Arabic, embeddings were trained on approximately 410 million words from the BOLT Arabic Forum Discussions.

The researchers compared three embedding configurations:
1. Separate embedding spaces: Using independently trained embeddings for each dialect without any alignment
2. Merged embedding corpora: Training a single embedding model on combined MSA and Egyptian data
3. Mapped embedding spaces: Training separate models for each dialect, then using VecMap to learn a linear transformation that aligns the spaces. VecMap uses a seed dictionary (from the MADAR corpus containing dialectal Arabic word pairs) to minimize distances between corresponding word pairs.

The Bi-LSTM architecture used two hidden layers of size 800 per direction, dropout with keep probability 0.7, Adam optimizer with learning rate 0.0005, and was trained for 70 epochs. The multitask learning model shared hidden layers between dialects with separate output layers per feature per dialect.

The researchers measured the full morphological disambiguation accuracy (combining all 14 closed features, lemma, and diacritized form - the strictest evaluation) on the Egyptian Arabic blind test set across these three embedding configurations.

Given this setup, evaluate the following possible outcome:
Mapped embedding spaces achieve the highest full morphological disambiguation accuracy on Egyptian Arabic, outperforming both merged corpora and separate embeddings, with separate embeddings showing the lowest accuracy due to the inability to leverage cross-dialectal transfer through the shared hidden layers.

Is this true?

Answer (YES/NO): NO